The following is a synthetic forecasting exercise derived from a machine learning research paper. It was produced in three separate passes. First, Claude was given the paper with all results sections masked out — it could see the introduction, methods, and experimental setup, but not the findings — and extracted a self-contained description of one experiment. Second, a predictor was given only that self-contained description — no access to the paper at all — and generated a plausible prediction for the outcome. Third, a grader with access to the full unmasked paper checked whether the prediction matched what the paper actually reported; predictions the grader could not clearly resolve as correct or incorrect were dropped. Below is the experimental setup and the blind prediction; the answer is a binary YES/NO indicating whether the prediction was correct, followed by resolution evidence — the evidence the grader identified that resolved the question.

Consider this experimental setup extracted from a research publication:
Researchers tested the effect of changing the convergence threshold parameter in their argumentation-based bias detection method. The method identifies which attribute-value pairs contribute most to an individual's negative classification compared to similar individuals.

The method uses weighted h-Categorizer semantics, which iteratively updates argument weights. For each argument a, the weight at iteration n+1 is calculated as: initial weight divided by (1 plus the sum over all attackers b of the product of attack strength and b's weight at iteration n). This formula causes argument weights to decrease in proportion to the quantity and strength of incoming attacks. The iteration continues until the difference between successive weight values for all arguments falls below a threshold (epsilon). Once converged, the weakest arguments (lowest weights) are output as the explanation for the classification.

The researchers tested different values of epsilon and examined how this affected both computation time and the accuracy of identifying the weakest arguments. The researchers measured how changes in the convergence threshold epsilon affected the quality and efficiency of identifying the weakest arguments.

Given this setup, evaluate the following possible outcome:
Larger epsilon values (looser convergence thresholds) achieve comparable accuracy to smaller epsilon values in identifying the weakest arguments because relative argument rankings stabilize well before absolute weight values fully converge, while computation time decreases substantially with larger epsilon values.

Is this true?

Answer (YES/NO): NO